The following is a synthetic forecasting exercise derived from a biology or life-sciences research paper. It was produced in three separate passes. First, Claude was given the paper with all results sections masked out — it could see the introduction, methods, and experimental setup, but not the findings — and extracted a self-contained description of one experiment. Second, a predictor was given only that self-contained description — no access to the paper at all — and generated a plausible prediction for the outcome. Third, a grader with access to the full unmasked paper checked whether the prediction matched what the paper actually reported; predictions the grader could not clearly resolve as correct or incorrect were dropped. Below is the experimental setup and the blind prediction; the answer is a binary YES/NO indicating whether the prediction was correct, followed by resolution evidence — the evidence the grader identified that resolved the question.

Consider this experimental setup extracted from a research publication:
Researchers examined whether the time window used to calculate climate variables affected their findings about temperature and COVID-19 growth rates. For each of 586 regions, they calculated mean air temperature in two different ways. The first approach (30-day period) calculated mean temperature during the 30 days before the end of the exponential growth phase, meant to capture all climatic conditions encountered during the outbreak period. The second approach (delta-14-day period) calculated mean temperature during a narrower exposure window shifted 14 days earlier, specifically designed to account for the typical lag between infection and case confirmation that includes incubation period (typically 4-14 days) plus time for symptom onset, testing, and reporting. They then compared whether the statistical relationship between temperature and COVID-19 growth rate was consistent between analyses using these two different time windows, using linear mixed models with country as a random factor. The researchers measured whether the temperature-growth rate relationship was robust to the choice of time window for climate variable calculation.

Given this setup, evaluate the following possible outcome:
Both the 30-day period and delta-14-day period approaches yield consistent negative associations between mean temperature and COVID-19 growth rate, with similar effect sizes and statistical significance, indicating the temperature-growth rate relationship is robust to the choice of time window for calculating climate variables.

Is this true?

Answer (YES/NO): NO